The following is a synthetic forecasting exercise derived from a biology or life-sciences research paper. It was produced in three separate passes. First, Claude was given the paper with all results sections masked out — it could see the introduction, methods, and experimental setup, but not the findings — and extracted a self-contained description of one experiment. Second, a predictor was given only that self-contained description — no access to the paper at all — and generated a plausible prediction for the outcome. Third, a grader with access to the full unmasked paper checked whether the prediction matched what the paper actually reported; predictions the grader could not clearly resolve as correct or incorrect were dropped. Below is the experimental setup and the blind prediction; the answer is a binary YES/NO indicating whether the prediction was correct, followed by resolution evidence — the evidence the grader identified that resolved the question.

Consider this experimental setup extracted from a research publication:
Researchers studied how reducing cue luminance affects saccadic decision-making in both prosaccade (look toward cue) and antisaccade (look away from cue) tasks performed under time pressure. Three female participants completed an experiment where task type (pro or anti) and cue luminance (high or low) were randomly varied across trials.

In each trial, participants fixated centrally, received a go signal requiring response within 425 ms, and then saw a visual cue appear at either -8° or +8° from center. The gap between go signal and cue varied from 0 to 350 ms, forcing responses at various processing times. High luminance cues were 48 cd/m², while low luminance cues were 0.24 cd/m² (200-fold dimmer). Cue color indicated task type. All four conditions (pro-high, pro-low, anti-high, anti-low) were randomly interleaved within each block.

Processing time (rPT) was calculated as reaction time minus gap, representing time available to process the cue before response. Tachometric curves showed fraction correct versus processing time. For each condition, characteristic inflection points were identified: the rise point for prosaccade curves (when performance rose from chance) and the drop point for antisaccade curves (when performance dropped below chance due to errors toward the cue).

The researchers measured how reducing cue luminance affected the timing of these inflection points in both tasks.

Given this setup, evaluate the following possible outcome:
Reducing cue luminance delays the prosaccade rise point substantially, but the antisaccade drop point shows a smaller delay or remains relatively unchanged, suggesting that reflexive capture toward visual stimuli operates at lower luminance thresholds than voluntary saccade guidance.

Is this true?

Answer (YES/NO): NO